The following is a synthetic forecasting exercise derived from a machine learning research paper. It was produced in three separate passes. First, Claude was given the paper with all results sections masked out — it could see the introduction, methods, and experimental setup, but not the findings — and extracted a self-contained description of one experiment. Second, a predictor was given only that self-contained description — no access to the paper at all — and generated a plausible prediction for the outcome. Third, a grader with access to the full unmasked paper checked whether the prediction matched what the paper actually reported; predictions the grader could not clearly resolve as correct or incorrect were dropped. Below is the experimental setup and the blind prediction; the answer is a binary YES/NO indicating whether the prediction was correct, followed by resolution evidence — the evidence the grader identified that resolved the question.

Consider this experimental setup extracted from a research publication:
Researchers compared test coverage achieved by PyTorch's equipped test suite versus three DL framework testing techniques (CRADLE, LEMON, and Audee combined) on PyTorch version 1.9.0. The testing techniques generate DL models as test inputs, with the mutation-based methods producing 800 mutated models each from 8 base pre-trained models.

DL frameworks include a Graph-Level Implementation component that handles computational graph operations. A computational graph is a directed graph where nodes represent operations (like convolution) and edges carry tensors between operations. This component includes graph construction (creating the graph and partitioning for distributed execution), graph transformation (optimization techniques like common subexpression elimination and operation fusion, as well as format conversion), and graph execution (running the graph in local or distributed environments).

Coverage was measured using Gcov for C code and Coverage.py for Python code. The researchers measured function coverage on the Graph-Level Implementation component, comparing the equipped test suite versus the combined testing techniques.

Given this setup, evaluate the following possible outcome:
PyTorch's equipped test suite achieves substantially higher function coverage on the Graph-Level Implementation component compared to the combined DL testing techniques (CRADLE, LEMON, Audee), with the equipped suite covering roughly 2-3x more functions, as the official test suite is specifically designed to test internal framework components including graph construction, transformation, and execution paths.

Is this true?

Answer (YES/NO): NO